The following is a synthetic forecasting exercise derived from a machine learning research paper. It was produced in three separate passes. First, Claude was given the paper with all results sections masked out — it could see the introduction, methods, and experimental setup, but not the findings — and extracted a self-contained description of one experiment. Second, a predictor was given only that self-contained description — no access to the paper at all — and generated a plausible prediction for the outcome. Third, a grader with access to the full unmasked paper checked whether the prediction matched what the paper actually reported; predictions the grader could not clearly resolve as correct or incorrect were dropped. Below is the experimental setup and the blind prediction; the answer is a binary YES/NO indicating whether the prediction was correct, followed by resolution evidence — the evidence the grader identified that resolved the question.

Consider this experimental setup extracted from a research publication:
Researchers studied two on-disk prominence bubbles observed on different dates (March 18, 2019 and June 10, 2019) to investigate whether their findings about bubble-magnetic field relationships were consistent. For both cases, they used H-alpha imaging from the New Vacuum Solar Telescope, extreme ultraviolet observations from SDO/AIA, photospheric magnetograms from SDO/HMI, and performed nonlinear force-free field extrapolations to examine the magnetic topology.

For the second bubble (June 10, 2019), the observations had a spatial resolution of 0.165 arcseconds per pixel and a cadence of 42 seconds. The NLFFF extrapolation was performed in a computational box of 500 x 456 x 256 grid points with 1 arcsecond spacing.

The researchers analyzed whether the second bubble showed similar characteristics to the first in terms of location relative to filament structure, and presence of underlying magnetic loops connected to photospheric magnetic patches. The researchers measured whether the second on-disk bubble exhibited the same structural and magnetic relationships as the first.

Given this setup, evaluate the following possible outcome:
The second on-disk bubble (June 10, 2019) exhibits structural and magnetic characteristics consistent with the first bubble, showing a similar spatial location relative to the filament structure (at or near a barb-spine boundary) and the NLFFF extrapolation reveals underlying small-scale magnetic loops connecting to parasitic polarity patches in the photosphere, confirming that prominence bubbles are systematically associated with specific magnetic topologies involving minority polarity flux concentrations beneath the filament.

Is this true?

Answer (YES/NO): NO